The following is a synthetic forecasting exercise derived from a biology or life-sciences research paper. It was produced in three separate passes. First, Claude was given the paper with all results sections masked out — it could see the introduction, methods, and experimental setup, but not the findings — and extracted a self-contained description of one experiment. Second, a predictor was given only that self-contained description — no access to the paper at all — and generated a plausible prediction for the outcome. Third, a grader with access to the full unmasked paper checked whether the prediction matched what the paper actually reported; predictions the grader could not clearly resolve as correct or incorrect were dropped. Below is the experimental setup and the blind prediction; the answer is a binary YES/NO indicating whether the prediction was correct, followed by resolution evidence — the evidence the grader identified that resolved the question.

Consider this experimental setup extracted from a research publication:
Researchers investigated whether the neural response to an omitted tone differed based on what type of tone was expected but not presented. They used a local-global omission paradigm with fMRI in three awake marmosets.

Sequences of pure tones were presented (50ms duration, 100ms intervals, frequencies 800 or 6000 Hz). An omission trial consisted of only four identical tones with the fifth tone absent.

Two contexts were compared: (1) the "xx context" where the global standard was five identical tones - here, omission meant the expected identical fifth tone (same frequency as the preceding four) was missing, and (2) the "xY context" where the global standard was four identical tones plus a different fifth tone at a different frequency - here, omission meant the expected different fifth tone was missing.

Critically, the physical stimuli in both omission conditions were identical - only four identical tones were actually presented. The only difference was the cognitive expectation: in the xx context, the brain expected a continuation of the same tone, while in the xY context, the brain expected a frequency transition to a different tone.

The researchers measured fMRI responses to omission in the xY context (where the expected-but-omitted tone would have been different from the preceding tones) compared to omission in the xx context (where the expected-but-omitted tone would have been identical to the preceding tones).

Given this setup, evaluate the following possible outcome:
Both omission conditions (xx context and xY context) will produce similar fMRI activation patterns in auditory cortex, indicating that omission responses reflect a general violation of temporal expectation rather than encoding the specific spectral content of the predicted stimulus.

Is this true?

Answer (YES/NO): NO